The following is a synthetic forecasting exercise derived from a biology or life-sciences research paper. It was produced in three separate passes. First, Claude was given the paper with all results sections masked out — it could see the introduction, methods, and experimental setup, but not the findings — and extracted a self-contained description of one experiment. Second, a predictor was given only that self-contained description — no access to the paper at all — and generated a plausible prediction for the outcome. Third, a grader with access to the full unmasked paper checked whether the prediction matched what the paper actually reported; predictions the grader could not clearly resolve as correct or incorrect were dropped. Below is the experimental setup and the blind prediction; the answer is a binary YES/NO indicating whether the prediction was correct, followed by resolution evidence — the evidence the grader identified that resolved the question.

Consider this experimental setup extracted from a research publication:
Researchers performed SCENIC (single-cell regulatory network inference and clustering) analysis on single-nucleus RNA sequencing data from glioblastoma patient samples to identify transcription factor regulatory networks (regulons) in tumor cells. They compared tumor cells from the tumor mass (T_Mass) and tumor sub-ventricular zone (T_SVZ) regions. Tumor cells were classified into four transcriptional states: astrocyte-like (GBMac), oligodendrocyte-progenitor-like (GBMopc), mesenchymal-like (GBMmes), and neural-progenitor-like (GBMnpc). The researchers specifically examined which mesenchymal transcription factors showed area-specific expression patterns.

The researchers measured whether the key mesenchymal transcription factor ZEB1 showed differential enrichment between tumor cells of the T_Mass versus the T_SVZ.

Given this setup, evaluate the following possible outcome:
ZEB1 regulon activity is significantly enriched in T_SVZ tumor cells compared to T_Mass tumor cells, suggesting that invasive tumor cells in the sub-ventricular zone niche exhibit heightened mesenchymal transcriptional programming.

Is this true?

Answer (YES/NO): YES